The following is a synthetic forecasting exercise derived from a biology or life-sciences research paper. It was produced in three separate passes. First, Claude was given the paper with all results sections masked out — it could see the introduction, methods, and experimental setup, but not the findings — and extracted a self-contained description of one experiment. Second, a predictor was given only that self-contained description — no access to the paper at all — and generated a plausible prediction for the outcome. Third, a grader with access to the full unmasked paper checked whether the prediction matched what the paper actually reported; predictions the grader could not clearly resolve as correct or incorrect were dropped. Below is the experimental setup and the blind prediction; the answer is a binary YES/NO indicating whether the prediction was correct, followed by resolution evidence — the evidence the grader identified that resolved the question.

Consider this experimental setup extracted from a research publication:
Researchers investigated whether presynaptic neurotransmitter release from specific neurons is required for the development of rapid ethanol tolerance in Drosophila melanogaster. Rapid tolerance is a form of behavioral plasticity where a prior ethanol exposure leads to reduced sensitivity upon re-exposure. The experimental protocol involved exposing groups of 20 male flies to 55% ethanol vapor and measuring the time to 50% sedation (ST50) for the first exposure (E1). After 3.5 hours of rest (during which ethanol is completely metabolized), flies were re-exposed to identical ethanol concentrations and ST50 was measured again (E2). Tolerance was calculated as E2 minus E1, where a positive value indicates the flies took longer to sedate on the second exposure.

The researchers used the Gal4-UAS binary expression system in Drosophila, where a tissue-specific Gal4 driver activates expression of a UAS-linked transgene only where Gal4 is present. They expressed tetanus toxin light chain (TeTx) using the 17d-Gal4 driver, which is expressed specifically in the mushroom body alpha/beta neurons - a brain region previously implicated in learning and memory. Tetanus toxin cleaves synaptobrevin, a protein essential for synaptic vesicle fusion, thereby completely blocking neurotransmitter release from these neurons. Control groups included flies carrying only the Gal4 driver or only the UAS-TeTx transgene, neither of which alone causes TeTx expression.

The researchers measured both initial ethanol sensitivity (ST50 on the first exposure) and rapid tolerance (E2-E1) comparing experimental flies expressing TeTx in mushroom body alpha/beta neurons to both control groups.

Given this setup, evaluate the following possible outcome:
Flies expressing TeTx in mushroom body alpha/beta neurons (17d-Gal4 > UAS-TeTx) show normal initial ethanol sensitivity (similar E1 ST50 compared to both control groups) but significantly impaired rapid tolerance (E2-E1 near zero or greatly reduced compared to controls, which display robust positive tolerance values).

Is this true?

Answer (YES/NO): YES